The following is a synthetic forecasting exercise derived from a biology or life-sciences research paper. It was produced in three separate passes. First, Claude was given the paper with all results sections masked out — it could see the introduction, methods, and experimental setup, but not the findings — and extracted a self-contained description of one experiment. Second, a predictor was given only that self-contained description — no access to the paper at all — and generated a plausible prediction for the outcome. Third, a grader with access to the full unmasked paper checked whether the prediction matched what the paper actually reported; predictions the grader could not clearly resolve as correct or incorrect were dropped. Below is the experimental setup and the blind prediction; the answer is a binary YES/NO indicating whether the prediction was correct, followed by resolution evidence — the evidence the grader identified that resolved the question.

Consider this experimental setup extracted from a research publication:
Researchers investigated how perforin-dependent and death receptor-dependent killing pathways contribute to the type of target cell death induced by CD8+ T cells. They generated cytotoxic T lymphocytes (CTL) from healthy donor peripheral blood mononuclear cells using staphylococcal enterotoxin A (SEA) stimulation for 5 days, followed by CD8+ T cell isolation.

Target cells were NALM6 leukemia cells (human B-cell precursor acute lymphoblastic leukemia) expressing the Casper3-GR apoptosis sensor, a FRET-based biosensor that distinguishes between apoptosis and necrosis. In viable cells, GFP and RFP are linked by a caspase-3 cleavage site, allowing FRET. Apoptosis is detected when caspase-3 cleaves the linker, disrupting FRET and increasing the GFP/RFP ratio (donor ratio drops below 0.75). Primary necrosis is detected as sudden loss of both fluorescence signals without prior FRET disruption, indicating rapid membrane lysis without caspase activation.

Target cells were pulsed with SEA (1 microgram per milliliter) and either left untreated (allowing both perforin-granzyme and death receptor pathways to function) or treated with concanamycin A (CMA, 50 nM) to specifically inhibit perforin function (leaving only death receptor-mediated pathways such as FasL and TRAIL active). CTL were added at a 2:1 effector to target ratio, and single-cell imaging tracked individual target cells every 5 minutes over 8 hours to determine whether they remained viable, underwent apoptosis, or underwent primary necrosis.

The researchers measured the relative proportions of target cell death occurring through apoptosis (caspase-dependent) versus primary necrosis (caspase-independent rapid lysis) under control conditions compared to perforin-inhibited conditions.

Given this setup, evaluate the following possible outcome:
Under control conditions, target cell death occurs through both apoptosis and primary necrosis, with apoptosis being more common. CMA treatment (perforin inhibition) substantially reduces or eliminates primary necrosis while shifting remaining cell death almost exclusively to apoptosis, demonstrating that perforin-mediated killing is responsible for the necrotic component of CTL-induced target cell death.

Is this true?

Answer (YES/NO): YES